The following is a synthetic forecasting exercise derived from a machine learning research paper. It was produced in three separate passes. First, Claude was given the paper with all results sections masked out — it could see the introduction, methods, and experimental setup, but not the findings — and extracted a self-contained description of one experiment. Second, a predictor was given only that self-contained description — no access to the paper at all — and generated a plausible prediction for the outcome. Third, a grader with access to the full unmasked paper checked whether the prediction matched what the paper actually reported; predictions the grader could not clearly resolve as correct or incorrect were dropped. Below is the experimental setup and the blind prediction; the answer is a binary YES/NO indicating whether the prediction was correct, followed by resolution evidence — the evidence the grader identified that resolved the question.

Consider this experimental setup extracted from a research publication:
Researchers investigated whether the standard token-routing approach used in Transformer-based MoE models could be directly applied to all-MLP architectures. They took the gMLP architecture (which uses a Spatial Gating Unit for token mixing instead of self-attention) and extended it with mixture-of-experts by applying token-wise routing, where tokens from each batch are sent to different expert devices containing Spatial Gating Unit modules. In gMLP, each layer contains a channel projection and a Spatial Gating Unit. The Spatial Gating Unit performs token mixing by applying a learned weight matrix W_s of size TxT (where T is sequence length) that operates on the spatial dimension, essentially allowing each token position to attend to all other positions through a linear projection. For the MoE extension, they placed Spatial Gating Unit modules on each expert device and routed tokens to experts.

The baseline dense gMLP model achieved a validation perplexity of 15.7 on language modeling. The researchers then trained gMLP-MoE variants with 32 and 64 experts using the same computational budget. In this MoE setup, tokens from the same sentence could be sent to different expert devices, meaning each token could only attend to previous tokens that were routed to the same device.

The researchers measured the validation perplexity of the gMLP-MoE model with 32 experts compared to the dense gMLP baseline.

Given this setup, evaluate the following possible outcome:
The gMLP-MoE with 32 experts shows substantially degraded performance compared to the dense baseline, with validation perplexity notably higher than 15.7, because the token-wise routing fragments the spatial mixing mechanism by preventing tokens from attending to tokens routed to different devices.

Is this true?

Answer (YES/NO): YES